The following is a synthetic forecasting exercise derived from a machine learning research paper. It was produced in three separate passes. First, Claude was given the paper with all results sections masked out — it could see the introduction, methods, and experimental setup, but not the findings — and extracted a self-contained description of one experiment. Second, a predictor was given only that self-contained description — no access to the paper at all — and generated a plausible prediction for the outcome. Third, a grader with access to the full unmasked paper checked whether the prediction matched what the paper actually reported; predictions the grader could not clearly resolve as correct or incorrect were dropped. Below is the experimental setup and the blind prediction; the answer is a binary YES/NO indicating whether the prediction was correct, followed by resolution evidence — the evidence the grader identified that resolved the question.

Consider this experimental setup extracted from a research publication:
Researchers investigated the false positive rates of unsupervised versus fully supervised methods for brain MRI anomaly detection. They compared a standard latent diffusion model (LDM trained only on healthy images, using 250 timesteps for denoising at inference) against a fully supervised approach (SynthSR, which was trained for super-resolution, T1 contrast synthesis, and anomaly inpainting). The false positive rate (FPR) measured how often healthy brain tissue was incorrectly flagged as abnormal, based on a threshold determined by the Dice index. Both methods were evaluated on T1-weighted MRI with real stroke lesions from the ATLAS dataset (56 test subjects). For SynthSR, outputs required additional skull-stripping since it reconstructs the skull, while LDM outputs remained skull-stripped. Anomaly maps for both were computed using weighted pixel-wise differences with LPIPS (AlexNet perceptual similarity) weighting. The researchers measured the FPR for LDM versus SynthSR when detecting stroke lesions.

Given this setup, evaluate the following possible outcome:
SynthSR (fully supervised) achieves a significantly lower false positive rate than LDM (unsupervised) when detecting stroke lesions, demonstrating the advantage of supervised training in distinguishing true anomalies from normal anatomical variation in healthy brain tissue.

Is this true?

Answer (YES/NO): NO